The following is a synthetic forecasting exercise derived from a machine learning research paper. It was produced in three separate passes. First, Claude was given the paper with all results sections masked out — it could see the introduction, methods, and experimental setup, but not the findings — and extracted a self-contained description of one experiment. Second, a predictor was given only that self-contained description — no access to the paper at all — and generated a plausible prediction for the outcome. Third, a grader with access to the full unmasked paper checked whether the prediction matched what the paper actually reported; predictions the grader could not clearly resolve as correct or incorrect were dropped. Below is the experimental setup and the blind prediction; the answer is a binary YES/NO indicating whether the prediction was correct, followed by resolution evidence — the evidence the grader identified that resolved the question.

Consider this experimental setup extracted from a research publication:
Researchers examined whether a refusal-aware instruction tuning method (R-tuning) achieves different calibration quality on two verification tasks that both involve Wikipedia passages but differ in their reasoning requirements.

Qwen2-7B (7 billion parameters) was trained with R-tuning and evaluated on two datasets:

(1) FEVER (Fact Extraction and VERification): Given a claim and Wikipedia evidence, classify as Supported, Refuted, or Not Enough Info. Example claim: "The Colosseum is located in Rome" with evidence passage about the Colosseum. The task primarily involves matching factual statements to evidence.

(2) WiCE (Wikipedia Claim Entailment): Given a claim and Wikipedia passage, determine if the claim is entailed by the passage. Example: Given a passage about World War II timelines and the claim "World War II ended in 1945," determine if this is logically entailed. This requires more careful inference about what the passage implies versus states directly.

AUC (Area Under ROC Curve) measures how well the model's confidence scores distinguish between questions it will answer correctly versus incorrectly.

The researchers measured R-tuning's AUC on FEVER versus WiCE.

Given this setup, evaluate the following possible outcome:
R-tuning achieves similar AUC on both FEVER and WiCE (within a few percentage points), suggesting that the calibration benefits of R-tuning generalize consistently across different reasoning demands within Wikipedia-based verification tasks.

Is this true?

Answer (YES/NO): NO